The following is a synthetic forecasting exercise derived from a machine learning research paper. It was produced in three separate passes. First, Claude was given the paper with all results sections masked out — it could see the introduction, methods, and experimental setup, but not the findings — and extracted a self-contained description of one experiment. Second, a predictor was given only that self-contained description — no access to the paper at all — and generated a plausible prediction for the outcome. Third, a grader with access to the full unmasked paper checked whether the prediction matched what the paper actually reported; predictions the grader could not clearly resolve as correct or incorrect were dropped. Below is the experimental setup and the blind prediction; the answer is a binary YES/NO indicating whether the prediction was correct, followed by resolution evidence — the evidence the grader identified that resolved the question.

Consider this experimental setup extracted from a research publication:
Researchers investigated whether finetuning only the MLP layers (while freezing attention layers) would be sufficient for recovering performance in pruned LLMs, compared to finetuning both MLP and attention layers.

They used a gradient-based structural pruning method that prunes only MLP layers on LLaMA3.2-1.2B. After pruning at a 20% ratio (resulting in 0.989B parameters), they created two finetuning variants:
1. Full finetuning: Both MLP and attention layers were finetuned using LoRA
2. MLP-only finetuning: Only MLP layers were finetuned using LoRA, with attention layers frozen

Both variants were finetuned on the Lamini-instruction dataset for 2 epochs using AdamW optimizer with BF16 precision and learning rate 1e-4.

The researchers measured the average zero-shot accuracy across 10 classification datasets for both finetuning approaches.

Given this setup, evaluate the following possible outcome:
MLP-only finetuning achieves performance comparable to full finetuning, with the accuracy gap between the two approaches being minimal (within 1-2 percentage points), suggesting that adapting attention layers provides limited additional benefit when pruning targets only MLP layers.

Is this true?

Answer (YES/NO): YES